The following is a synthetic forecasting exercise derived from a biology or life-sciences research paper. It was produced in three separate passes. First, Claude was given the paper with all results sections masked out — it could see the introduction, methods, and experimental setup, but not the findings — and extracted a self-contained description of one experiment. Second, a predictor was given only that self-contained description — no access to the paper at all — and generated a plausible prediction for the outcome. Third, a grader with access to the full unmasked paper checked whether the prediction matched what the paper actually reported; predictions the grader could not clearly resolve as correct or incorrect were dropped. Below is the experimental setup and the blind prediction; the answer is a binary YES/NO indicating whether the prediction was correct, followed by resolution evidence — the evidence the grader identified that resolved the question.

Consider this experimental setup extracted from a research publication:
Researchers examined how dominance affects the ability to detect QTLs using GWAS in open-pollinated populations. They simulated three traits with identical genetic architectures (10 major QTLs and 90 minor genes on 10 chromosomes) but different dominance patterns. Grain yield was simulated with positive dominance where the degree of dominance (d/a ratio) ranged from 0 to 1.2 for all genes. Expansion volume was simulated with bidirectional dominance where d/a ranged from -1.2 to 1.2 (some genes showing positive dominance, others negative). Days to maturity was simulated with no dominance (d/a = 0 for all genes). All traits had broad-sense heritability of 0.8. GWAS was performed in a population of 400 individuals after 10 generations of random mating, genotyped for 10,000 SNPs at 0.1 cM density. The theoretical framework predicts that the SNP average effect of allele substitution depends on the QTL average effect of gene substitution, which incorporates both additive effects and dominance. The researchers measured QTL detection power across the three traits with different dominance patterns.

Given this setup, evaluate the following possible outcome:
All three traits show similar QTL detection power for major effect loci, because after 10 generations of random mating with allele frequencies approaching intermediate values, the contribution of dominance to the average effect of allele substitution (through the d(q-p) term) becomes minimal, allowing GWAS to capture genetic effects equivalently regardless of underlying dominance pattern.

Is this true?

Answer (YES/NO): YES